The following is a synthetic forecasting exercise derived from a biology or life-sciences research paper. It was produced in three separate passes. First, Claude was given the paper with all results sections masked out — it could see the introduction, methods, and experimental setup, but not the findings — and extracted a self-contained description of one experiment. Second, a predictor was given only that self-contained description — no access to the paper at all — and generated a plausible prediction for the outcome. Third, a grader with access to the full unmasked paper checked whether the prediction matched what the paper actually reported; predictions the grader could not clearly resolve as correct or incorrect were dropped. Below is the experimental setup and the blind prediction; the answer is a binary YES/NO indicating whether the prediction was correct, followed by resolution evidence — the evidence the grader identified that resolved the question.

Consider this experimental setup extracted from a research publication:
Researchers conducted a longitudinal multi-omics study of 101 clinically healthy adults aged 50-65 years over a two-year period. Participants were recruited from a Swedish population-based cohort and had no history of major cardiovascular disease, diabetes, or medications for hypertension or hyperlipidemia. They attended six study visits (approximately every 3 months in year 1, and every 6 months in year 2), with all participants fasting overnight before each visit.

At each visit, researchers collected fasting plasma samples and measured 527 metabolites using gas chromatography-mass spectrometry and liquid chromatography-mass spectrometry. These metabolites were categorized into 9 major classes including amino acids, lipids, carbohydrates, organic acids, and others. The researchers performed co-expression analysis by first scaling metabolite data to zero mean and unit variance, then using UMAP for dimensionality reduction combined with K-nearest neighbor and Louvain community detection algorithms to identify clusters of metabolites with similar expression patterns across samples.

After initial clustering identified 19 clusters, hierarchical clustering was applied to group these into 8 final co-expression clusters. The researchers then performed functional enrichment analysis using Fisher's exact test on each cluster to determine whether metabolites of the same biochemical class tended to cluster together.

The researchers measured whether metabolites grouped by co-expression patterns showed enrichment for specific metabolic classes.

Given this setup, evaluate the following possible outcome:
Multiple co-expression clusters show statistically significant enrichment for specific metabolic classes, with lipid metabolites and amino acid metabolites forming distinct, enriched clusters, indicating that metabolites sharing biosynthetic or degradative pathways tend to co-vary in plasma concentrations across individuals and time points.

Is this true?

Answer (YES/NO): YES